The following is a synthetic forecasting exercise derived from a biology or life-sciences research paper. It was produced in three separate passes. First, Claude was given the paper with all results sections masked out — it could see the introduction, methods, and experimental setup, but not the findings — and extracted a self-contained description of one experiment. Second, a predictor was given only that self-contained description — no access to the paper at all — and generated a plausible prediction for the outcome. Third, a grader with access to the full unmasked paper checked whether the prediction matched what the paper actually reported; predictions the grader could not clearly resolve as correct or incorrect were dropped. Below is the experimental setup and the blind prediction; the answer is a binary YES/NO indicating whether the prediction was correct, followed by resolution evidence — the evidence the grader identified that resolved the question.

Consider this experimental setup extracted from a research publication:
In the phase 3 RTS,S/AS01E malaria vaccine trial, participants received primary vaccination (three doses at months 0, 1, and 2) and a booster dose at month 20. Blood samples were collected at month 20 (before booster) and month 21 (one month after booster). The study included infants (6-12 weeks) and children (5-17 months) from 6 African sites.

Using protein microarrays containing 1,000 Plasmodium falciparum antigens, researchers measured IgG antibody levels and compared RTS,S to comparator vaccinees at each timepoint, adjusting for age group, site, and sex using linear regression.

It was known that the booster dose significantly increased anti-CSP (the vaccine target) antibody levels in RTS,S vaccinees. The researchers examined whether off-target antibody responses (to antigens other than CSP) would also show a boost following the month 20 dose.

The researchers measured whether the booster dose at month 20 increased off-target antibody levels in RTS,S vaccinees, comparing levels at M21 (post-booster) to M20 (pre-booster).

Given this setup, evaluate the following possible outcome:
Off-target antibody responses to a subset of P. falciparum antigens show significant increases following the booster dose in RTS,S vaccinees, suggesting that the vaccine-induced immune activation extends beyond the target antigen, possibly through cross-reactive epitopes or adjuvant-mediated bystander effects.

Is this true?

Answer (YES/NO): YES